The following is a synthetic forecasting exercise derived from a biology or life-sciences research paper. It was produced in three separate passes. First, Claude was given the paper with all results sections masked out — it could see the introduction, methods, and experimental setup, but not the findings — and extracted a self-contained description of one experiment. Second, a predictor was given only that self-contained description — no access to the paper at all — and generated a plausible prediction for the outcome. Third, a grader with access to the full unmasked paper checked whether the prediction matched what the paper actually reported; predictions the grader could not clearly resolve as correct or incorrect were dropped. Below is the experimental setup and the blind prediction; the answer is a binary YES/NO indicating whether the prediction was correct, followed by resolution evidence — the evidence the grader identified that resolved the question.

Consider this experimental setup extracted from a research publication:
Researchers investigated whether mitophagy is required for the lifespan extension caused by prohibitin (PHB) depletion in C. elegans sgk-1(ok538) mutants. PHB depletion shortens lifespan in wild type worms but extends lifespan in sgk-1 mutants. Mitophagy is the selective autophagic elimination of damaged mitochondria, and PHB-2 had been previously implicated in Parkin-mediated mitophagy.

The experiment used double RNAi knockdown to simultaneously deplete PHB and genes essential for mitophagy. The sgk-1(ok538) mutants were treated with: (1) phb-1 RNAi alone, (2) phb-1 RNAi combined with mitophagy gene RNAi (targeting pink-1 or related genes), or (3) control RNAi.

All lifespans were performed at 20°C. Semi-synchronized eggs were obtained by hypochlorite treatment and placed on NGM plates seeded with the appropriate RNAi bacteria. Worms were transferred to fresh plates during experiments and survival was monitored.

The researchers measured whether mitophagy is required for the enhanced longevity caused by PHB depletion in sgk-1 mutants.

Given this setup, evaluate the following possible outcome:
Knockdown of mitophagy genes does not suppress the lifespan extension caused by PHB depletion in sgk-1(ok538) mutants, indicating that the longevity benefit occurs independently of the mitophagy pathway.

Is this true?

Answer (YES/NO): YES